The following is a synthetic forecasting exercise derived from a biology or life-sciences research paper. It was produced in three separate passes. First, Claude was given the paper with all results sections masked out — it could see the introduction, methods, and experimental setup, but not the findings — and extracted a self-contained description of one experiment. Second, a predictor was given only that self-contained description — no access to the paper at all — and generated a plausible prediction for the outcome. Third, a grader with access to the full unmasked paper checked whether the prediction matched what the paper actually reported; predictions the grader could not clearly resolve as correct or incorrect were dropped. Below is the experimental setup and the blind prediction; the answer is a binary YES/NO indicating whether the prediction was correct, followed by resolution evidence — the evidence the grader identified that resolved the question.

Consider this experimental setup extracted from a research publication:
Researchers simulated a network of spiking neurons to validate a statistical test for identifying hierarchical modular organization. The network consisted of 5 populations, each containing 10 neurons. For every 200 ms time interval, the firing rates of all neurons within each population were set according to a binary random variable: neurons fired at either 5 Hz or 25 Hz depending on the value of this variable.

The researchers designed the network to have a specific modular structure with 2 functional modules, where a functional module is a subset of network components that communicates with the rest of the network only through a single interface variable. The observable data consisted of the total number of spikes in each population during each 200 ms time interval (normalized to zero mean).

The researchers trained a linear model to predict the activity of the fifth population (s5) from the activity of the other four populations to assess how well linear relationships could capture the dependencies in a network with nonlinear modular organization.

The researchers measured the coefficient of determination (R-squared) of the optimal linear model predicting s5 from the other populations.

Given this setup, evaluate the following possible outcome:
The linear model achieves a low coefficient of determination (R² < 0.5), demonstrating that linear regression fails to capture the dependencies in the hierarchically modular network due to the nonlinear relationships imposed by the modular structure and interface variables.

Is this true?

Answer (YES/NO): NO